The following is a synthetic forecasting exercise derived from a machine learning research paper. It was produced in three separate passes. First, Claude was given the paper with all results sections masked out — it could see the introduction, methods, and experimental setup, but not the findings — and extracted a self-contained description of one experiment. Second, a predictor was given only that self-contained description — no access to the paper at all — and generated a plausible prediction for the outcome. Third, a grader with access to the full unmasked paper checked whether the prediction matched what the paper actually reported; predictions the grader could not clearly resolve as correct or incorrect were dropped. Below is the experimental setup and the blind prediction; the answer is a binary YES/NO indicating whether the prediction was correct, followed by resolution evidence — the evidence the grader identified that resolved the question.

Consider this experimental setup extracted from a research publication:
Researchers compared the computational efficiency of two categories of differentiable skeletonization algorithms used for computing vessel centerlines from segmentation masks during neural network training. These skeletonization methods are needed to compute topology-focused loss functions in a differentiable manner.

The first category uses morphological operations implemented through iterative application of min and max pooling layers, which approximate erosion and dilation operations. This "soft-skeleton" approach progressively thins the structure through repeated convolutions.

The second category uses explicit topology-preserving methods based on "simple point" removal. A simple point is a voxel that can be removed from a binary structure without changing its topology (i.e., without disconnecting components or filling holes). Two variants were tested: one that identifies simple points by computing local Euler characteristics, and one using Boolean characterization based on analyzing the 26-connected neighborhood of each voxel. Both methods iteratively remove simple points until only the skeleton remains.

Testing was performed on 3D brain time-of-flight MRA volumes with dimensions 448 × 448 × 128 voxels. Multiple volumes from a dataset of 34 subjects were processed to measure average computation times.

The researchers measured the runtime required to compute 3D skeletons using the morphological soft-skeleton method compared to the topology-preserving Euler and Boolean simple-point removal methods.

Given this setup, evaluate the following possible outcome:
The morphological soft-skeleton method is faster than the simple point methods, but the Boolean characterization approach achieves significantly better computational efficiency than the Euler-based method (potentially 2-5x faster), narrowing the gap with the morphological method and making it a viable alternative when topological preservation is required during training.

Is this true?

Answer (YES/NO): NO